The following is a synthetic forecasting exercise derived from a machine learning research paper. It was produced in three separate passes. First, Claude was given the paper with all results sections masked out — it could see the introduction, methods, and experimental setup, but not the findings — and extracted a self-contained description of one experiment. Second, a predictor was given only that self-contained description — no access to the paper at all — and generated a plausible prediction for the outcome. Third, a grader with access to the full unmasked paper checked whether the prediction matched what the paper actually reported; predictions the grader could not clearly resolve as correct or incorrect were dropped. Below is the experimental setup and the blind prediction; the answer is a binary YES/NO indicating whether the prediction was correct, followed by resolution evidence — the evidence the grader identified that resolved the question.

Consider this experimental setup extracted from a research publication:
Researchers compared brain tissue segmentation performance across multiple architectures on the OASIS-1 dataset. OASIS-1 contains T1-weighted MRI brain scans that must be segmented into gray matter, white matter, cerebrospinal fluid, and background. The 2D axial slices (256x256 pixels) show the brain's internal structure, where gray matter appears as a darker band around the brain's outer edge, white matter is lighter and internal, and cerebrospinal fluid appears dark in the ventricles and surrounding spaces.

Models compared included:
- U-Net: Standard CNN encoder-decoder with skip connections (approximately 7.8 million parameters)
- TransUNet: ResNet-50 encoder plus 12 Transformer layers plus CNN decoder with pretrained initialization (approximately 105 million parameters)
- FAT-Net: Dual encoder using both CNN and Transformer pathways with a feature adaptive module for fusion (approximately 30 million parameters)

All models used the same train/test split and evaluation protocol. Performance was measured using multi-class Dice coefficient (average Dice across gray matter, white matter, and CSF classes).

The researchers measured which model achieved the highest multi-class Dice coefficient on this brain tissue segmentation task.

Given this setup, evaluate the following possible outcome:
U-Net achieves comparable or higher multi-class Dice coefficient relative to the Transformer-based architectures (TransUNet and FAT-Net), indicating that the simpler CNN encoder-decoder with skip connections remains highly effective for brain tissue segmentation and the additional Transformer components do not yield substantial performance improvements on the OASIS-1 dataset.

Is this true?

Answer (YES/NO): YES